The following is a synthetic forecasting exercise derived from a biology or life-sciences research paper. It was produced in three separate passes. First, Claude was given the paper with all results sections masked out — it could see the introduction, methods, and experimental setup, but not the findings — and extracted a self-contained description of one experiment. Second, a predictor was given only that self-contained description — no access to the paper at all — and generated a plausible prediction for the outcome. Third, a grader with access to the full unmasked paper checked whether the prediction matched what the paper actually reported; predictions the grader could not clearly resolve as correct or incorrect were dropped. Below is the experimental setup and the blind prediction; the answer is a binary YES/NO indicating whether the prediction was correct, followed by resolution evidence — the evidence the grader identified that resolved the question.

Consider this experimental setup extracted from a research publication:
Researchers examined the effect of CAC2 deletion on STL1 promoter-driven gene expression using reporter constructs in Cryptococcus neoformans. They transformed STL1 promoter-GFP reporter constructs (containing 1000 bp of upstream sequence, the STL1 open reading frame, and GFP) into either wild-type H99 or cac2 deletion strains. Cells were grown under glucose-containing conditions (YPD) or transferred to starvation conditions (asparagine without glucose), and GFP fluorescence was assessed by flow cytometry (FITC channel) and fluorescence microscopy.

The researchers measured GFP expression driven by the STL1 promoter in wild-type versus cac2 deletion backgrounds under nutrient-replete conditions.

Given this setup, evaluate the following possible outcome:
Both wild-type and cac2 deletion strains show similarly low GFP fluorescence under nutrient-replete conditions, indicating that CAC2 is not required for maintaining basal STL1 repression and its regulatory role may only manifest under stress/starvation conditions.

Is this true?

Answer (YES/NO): NO